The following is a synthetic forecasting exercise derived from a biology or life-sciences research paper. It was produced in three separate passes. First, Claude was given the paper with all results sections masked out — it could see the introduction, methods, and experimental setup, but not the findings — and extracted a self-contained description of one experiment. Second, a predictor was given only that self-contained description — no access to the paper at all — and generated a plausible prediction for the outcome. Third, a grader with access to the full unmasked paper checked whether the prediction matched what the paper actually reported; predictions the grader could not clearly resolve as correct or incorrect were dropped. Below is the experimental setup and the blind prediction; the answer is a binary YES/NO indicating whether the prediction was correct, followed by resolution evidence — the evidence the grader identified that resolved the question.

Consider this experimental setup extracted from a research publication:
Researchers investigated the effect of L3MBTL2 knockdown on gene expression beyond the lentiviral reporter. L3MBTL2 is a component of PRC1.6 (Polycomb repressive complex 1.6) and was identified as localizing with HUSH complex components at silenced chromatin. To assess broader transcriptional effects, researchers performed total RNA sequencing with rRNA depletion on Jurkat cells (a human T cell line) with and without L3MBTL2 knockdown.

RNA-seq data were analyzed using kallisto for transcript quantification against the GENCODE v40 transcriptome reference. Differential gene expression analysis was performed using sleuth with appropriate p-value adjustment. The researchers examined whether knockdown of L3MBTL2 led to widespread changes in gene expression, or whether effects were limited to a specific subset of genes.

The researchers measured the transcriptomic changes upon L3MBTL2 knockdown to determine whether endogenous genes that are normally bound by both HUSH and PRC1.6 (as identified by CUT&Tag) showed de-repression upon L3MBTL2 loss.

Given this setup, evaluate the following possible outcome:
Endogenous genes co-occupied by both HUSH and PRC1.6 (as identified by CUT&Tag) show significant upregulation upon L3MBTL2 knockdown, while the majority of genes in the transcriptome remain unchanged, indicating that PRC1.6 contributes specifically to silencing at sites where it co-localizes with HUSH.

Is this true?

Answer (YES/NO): NO